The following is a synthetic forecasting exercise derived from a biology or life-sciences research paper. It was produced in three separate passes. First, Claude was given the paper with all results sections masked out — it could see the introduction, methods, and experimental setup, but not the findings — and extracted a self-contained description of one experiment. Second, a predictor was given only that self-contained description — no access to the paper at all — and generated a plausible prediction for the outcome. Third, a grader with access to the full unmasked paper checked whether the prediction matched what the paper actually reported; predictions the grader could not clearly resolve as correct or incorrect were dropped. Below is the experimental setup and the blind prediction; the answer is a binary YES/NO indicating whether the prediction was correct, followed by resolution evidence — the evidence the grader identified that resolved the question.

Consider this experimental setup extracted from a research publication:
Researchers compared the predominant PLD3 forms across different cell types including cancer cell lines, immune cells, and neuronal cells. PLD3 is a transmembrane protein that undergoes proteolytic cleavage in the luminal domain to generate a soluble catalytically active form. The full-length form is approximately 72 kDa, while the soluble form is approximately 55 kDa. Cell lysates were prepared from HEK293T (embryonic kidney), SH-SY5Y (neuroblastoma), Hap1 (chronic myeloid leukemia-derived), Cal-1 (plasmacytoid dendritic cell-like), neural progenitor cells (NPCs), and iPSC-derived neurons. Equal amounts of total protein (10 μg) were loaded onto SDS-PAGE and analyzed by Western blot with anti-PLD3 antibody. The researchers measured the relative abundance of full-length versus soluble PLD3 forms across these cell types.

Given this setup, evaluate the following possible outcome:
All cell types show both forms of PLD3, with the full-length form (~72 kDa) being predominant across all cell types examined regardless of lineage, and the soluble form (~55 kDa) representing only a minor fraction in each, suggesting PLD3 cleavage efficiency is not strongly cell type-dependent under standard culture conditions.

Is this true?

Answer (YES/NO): NO